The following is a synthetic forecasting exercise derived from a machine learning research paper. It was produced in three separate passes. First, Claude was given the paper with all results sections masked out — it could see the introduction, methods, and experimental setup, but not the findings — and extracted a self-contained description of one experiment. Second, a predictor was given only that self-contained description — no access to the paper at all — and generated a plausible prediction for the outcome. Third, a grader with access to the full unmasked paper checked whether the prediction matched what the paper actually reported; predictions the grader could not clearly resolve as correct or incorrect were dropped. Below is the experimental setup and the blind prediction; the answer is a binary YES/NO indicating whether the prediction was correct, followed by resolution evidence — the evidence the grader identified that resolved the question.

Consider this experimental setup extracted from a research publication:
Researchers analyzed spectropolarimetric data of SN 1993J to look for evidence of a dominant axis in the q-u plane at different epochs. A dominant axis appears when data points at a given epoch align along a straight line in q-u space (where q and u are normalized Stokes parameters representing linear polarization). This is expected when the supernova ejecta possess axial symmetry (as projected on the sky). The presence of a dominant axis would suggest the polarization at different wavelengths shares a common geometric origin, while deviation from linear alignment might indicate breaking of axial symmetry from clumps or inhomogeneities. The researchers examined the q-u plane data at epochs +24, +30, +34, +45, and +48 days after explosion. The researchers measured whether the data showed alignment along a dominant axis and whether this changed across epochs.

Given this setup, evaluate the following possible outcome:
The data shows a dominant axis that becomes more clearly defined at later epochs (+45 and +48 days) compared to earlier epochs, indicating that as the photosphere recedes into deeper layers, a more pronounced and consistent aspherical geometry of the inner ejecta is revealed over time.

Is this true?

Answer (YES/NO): NO